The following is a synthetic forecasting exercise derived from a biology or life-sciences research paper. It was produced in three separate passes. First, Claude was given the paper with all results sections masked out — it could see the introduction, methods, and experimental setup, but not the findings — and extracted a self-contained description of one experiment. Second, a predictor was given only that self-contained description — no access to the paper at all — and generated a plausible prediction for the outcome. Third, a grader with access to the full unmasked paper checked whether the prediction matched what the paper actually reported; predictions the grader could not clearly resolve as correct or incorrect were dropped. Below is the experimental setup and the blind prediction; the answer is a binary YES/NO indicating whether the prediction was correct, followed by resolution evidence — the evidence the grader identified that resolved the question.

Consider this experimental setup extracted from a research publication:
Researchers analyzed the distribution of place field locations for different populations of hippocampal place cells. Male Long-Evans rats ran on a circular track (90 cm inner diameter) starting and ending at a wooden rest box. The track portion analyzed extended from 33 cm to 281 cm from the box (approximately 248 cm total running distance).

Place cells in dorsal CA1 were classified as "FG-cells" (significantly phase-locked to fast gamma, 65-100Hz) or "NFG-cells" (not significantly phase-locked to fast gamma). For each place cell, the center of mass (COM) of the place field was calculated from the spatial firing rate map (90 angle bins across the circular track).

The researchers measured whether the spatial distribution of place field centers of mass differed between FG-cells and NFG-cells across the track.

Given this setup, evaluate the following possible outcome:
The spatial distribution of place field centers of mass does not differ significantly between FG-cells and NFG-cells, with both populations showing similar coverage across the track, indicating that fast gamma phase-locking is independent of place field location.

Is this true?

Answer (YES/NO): YES